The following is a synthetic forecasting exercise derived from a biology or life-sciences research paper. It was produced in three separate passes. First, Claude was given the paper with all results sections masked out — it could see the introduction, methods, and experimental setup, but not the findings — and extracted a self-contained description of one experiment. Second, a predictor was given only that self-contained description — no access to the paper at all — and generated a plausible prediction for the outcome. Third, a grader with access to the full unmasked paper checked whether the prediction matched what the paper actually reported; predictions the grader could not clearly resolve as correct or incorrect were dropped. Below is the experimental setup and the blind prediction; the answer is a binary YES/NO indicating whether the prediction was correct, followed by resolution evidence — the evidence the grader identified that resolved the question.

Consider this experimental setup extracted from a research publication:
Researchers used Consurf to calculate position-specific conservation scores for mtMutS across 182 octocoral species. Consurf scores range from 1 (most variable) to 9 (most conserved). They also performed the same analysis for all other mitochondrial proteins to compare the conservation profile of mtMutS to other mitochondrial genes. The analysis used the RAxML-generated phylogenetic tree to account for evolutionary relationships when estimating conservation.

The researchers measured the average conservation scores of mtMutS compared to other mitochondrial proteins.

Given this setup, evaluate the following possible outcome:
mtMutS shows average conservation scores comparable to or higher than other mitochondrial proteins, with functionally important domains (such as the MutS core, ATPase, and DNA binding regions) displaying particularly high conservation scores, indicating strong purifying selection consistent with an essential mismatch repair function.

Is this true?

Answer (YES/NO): NO